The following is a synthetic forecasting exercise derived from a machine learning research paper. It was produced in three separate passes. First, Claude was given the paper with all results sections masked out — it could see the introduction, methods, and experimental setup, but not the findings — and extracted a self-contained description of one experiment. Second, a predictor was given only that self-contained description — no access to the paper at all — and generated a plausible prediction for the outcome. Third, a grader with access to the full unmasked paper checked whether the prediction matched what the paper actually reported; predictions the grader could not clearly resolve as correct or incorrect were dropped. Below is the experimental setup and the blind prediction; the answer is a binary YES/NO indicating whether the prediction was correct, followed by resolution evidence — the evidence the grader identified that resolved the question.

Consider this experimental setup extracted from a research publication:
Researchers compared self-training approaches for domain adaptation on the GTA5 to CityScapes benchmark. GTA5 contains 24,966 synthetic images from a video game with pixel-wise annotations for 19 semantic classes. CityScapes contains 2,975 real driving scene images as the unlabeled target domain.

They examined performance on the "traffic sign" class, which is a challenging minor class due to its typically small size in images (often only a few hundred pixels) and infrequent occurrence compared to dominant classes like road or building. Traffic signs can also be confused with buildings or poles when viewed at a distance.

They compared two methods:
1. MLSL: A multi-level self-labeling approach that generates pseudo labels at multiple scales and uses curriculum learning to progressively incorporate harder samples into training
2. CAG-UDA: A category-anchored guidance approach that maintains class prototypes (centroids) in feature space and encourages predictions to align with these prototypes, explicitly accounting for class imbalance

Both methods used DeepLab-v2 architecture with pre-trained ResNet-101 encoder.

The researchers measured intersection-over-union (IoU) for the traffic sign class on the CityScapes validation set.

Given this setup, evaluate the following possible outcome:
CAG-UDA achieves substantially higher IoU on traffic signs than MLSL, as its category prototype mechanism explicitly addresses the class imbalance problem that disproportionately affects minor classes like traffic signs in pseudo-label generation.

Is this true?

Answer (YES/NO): YES